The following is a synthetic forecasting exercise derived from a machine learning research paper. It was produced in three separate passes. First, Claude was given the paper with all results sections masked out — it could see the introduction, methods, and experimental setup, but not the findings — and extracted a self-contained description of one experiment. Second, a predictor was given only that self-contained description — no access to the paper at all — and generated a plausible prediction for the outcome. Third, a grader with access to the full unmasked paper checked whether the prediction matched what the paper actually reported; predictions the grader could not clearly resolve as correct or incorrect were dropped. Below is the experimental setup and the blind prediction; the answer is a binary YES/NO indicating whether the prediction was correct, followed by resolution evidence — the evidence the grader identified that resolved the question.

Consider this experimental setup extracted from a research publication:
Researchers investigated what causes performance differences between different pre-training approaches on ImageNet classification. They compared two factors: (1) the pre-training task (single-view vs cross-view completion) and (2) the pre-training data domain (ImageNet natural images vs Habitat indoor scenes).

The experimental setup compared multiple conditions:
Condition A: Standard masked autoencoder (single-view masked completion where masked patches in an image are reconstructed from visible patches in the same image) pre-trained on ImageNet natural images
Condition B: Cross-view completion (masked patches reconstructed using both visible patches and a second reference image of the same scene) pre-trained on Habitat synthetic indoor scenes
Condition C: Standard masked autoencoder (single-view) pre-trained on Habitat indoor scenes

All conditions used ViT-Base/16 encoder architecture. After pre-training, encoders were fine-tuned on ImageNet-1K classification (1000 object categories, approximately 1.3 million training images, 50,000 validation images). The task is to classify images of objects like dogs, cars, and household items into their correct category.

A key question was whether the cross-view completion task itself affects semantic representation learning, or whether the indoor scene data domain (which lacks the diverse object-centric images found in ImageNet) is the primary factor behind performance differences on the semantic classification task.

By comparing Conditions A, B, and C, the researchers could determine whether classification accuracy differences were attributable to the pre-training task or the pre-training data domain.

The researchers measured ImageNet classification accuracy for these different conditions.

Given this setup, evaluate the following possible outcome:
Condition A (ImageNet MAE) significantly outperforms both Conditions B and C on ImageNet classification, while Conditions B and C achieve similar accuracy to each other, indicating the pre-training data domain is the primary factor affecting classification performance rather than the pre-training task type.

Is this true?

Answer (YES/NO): NO